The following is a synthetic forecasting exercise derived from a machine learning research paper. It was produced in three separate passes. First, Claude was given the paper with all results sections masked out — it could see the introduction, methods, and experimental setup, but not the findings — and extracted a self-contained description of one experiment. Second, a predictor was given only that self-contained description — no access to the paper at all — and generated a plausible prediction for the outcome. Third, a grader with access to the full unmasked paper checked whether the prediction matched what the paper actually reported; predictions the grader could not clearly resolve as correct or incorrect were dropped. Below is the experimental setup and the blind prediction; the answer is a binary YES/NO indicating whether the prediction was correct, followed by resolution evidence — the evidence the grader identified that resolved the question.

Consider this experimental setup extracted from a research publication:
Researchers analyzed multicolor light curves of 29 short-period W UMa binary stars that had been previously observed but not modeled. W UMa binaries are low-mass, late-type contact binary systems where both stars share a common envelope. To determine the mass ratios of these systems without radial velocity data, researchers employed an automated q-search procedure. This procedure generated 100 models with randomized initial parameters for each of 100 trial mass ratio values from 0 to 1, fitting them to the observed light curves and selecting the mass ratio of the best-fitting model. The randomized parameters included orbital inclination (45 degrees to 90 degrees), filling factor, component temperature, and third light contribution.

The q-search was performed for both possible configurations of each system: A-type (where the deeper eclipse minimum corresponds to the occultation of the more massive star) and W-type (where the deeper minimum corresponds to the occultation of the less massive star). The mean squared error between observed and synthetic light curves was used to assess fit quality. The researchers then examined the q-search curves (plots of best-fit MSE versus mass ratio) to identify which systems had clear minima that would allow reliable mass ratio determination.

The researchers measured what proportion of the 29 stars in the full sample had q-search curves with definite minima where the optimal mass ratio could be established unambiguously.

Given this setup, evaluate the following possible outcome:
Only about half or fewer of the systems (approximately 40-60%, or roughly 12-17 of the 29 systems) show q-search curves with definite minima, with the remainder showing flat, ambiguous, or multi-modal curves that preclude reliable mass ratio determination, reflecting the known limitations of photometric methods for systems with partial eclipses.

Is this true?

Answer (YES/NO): NO